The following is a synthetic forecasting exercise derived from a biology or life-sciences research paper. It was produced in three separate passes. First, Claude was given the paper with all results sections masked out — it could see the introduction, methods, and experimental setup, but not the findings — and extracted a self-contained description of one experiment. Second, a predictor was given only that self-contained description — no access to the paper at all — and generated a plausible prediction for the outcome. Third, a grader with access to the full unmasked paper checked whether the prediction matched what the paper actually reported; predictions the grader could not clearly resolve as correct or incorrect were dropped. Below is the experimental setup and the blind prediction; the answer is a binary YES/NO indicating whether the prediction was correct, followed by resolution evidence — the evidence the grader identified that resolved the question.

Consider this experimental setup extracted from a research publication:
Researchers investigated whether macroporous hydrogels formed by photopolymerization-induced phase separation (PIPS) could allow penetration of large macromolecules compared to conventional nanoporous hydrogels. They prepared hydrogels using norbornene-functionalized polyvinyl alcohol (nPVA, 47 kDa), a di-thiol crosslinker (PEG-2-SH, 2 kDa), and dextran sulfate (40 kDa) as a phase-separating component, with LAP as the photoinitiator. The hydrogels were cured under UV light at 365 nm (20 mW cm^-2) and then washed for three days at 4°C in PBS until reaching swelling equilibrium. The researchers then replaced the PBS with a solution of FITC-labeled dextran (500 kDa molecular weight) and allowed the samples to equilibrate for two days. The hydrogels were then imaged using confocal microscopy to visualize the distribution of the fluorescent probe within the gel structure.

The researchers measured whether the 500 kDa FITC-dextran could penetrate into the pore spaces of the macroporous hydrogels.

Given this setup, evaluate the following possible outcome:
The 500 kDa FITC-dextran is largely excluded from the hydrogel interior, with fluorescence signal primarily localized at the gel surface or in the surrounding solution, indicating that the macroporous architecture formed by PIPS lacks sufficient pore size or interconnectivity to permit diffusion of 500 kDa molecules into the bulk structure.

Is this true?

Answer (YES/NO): NO